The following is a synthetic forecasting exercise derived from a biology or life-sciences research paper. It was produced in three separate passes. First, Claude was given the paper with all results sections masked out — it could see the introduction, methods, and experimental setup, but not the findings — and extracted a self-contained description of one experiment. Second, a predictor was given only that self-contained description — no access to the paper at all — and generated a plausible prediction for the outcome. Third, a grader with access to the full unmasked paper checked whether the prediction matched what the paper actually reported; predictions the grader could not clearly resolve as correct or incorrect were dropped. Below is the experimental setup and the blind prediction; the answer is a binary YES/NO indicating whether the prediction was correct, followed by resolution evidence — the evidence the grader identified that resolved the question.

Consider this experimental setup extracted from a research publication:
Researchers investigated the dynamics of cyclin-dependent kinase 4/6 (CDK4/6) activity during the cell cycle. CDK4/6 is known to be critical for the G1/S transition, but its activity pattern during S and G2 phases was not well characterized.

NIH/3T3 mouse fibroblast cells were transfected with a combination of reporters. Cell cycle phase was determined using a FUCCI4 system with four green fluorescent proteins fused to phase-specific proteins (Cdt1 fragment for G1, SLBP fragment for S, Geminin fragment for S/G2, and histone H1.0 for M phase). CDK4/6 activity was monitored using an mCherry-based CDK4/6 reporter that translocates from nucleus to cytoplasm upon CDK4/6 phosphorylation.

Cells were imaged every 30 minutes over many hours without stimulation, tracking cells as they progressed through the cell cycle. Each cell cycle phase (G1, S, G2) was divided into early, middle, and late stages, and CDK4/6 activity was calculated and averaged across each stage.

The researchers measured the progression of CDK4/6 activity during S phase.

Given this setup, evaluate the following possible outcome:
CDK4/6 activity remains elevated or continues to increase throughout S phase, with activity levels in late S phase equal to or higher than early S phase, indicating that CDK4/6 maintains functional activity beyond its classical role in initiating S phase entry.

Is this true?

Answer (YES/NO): NO